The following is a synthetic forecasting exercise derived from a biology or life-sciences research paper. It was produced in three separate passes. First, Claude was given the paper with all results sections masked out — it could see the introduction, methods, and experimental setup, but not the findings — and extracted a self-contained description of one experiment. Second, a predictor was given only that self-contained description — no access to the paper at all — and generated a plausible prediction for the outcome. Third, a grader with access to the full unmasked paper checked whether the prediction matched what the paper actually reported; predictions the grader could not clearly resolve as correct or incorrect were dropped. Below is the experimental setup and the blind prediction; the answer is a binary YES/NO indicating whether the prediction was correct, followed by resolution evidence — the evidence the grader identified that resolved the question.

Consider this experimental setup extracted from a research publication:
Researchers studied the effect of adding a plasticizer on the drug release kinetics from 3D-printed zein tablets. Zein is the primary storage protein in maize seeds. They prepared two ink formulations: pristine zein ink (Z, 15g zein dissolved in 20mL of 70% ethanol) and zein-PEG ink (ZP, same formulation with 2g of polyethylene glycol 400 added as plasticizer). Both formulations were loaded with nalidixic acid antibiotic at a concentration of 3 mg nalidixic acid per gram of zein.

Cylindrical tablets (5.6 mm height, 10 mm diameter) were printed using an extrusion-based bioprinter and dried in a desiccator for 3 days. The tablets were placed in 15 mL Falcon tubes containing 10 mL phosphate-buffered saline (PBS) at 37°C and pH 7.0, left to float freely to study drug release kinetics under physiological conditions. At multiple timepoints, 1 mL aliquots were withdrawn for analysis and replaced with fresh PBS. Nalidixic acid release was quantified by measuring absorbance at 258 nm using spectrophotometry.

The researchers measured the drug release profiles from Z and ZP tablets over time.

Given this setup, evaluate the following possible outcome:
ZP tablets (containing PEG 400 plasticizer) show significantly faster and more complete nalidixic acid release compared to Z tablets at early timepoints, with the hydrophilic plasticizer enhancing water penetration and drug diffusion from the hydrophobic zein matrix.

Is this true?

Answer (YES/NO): YES